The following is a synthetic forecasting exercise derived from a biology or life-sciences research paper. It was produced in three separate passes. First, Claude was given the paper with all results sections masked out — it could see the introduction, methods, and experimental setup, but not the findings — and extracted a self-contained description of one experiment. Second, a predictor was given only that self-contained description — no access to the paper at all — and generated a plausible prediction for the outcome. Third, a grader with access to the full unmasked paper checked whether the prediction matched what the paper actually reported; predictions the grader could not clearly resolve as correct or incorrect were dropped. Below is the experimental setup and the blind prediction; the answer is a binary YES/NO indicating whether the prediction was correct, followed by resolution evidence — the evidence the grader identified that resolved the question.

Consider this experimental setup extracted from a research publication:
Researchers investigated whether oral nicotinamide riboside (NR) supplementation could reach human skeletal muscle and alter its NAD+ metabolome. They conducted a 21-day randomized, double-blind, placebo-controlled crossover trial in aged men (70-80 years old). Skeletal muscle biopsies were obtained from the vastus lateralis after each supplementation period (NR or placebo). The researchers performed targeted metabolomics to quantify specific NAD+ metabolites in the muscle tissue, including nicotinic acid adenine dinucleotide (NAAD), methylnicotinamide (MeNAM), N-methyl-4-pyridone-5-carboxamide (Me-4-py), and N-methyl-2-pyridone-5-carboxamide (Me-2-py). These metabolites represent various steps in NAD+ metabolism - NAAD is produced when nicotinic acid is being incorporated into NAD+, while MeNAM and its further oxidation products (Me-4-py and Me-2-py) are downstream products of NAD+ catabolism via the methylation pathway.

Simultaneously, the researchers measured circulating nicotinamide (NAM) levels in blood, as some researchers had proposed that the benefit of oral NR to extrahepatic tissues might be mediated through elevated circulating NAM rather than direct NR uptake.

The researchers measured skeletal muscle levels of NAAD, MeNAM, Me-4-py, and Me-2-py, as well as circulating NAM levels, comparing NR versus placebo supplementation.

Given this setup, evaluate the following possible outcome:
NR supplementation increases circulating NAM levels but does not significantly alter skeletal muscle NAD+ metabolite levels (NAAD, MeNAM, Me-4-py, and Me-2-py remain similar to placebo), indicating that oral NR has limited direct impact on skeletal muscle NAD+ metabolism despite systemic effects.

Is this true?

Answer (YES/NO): NO